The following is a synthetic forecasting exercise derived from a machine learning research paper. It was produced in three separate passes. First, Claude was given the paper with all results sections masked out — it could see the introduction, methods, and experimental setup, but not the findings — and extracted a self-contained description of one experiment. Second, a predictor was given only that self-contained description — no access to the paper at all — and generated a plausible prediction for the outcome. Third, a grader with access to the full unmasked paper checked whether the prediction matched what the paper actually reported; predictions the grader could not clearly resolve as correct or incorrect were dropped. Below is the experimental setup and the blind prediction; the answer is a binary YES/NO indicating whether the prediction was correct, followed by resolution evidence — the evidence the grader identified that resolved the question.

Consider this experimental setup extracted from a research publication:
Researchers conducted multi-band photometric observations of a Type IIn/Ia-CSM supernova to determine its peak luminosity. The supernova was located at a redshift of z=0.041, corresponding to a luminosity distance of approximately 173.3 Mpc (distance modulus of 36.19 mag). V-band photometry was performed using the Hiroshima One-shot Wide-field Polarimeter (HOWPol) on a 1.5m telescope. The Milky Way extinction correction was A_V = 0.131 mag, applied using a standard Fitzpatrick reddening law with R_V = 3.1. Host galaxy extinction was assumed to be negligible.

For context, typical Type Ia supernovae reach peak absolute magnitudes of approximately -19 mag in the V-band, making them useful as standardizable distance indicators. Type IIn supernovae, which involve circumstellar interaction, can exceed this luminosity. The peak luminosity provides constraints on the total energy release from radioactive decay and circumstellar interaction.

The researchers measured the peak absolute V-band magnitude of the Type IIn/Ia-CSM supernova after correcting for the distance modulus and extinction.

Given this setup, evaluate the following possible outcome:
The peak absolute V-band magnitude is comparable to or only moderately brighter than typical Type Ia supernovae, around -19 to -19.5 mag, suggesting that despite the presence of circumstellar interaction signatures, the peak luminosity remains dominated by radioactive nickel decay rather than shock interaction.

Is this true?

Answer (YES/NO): NO